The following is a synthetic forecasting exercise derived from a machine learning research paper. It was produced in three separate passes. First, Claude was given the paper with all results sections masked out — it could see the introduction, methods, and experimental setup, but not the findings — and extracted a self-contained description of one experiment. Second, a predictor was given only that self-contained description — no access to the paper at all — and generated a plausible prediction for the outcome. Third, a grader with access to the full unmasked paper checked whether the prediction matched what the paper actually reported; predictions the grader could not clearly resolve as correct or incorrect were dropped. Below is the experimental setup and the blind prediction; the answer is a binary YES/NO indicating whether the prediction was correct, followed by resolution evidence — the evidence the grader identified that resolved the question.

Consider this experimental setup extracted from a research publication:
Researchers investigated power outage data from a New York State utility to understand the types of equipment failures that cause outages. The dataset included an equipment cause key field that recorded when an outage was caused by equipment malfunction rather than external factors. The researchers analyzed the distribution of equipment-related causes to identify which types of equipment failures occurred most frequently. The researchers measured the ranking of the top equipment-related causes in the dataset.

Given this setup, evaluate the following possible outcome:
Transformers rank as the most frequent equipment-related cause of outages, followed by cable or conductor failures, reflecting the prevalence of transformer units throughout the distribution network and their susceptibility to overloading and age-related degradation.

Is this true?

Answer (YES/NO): NO